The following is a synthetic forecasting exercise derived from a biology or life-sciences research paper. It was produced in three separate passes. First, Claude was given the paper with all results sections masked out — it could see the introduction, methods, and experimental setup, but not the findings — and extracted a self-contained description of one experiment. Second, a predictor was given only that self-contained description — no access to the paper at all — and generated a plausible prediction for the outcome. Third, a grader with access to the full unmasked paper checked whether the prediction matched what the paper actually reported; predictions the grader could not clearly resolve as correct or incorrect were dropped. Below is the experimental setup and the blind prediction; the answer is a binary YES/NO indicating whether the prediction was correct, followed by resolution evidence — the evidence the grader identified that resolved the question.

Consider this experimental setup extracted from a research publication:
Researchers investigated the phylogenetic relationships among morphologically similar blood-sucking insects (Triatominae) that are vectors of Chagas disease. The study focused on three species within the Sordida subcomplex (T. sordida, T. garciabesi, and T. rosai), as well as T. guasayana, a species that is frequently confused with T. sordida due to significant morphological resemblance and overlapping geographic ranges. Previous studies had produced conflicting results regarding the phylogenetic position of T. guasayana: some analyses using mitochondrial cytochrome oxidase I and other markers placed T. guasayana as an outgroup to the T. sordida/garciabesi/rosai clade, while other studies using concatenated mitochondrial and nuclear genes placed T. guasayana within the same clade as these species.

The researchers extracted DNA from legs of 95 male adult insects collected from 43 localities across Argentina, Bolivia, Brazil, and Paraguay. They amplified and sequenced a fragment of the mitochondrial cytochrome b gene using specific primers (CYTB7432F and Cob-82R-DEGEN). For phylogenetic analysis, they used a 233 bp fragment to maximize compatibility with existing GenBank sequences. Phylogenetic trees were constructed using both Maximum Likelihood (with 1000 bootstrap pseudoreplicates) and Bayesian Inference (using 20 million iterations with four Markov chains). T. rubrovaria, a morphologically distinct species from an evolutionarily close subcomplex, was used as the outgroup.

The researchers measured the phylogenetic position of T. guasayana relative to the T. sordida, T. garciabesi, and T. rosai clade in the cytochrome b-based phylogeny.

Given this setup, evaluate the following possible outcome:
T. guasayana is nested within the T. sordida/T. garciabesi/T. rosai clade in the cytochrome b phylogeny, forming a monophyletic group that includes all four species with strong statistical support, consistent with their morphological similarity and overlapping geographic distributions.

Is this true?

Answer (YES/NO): NO